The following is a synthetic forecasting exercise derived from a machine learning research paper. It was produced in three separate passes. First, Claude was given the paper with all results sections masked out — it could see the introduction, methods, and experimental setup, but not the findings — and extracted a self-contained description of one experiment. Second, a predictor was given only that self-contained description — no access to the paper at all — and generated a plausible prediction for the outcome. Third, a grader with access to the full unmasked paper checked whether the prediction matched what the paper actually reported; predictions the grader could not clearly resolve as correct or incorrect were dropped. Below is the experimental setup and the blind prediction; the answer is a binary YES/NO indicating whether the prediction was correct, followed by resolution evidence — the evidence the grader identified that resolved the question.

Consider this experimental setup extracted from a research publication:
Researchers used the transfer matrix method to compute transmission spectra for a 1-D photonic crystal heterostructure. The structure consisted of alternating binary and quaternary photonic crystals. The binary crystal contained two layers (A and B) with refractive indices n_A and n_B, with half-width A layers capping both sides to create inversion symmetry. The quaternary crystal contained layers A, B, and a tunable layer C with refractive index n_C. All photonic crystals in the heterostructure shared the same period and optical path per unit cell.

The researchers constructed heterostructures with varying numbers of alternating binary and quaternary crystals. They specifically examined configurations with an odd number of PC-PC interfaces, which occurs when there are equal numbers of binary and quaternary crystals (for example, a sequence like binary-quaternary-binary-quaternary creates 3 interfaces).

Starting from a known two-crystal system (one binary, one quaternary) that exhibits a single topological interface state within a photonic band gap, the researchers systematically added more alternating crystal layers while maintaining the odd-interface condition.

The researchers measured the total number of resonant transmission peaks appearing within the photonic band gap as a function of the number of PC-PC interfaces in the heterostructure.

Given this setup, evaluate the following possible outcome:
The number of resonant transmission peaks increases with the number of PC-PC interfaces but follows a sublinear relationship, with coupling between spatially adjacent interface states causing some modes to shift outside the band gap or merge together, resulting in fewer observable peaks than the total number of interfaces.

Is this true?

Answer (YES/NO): NO